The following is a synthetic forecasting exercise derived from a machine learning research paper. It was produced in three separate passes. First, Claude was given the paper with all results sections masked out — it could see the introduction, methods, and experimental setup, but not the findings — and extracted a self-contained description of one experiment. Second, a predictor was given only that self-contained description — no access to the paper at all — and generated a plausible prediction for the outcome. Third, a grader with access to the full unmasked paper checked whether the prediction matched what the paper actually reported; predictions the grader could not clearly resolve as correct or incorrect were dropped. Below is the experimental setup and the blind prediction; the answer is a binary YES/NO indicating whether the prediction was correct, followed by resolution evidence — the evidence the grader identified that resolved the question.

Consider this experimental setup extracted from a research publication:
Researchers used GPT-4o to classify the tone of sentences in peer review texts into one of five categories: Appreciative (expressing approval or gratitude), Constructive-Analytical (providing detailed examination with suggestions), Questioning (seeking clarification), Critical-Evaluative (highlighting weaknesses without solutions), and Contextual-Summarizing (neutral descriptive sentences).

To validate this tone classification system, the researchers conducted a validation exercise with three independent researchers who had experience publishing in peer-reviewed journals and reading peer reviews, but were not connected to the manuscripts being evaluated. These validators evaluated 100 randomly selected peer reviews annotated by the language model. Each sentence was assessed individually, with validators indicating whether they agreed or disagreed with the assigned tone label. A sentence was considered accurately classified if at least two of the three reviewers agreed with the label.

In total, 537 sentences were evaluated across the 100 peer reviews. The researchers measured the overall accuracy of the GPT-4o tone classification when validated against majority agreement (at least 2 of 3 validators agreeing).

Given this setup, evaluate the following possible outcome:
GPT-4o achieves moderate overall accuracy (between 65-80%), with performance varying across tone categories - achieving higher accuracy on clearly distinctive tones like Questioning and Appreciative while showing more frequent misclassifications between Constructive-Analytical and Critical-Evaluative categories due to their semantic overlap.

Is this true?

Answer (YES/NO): NO